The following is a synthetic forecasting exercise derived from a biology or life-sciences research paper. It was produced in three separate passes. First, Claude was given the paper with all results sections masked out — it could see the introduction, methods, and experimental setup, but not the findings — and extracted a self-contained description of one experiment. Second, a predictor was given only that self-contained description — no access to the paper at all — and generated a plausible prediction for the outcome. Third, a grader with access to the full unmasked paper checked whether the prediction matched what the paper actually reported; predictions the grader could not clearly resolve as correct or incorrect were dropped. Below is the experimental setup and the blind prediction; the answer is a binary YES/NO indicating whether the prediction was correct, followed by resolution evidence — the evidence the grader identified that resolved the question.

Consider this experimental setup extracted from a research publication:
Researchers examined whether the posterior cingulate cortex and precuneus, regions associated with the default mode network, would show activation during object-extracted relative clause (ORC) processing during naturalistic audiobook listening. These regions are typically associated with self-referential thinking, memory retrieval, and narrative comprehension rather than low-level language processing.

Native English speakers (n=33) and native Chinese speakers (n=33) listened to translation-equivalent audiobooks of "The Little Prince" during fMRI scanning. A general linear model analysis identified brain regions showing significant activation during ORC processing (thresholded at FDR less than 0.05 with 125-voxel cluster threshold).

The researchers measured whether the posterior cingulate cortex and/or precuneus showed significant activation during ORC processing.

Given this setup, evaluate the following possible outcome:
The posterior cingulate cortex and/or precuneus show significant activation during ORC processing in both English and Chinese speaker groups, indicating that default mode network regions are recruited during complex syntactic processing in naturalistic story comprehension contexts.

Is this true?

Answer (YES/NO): YES